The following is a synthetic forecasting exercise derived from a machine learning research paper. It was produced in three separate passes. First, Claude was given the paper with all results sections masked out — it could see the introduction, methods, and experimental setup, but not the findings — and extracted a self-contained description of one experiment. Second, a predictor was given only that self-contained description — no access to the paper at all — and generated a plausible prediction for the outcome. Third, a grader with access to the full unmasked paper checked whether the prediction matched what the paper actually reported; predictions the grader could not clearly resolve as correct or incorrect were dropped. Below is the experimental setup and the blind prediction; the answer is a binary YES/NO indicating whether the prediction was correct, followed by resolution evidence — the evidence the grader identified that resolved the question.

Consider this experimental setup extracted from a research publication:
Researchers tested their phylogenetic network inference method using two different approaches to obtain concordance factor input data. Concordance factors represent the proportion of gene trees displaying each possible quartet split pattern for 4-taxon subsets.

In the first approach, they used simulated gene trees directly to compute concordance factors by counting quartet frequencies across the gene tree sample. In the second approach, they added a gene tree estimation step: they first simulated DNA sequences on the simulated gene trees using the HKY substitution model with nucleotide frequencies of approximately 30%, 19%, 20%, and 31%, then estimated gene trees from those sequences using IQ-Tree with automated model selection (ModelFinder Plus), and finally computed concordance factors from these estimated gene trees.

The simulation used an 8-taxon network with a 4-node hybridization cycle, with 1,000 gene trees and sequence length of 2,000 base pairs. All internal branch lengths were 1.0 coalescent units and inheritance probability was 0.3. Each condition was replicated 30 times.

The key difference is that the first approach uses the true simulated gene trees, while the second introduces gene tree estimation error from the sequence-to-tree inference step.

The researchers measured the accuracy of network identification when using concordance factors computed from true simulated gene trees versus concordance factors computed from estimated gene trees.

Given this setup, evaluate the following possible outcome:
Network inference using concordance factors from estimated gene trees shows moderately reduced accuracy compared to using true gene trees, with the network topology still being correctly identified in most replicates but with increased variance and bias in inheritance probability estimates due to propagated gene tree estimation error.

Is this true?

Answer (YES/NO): NO